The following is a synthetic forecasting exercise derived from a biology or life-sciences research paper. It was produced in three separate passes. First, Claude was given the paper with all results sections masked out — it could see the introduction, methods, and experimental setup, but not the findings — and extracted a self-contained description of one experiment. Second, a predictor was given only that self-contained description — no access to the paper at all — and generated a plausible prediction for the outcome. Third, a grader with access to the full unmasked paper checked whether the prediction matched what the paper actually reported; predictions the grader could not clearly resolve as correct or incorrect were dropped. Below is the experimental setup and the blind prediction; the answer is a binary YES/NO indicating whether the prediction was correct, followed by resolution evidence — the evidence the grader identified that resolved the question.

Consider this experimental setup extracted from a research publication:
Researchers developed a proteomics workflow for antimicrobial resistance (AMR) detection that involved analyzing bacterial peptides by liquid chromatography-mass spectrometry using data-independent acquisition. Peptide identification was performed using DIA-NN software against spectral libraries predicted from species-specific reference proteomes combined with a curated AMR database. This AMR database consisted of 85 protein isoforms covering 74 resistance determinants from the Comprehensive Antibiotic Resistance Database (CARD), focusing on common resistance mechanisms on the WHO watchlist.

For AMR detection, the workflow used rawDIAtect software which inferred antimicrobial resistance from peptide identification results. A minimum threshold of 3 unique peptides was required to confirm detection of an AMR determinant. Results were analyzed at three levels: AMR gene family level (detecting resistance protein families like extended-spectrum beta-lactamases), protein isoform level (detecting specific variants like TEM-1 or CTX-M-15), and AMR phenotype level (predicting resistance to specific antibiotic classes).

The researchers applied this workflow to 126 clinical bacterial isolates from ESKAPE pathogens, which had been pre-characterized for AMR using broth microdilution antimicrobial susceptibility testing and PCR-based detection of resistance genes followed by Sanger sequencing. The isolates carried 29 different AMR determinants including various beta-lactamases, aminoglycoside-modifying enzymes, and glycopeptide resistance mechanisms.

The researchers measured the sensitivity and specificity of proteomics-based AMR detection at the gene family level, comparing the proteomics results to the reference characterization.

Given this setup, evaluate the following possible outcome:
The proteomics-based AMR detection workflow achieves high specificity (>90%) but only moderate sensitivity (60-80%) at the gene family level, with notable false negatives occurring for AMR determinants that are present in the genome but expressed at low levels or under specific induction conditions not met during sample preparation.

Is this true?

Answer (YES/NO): NO